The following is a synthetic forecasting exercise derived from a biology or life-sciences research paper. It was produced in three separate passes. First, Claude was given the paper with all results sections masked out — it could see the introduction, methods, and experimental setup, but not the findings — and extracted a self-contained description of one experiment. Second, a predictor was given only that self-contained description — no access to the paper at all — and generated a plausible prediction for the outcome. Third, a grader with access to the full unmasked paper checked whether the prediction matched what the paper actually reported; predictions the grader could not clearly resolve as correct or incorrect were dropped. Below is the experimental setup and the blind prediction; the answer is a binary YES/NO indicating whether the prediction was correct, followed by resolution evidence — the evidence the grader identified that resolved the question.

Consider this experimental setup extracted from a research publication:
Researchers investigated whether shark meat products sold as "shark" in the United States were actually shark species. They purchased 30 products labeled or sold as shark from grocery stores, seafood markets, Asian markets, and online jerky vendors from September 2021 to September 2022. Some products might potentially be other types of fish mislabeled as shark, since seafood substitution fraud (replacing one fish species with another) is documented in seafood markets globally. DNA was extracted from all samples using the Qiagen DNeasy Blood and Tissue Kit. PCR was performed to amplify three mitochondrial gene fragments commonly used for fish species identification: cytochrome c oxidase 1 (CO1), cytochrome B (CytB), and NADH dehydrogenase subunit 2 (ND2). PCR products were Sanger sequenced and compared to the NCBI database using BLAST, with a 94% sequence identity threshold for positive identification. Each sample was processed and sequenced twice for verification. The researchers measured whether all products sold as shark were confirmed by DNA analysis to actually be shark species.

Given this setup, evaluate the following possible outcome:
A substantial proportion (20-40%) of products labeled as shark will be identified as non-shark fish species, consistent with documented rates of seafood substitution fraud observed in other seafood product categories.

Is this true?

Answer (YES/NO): NO